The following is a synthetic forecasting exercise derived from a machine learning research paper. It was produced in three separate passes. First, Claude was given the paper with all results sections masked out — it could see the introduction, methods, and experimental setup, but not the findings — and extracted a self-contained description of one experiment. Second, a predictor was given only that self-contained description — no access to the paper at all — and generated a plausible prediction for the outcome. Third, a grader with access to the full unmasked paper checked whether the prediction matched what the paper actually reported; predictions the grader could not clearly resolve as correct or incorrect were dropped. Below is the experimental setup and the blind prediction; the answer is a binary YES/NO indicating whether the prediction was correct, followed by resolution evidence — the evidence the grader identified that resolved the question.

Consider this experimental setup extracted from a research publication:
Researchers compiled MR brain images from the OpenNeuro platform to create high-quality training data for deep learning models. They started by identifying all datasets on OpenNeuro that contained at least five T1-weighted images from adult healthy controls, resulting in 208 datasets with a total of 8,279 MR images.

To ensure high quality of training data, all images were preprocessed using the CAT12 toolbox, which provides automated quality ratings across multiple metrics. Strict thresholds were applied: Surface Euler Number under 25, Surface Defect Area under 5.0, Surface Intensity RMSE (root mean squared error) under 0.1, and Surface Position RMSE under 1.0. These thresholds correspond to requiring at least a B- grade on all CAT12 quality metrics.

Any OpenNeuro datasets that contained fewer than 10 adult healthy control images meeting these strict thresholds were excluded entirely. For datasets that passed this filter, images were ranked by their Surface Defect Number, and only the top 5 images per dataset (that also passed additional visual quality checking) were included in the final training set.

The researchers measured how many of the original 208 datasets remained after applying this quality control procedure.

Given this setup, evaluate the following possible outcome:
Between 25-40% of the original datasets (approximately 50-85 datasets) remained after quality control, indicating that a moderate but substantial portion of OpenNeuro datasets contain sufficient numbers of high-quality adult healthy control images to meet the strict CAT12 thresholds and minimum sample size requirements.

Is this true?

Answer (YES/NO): NO